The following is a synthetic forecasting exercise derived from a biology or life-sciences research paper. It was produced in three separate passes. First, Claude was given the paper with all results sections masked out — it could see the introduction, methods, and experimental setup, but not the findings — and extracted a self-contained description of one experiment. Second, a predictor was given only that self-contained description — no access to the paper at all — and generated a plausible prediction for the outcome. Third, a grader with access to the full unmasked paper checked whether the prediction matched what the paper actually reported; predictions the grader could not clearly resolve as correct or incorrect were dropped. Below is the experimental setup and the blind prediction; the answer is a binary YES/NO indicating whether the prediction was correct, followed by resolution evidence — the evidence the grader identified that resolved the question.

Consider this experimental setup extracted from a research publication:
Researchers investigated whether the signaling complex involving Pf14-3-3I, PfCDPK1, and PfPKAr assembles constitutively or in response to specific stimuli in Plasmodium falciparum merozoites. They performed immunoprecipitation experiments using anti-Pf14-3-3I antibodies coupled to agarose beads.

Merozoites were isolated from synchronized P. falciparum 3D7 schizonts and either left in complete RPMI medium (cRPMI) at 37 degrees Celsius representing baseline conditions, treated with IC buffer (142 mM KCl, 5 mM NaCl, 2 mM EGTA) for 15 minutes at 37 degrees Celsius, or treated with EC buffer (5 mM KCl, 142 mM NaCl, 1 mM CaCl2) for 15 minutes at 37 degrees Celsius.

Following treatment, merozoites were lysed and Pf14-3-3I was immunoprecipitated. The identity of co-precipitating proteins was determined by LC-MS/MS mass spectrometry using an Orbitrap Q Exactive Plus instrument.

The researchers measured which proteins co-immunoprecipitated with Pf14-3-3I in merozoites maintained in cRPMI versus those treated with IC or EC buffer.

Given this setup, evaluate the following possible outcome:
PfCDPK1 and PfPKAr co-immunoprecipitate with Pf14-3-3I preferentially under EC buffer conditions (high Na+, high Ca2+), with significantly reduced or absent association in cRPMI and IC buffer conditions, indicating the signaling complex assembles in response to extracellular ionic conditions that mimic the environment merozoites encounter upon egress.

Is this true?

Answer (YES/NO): NO